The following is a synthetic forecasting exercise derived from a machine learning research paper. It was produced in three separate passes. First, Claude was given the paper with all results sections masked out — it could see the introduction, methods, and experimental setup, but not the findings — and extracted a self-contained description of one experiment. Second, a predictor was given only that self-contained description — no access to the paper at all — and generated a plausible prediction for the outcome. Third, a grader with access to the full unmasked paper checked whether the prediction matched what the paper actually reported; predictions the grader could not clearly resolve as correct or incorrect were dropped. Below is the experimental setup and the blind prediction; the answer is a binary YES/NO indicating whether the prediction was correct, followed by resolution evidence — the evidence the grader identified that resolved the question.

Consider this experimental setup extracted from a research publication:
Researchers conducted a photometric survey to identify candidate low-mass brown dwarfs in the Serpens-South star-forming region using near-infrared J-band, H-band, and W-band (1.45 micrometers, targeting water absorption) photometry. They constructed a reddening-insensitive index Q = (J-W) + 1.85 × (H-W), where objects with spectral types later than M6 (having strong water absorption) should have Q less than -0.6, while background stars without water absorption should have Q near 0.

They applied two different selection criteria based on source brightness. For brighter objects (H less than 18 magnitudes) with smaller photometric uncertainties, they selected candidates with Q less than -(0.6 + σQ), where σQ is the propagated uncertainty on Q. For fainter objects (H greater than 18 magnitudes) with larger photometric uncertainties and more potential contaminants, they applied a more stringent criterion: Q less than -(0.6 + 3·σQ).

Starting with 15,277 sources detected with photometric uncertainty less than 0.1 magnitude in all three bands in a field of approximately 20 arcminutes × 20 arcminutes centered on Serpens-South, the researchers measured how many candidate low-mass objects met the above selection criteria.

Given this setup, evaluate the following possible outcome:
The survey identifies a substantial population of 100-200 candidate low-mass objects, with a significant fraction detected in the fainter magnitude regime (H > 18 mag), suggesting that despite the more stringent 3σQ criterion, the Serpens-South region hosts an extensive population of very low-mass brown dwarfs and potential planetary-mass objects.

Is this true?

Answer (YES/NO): NO